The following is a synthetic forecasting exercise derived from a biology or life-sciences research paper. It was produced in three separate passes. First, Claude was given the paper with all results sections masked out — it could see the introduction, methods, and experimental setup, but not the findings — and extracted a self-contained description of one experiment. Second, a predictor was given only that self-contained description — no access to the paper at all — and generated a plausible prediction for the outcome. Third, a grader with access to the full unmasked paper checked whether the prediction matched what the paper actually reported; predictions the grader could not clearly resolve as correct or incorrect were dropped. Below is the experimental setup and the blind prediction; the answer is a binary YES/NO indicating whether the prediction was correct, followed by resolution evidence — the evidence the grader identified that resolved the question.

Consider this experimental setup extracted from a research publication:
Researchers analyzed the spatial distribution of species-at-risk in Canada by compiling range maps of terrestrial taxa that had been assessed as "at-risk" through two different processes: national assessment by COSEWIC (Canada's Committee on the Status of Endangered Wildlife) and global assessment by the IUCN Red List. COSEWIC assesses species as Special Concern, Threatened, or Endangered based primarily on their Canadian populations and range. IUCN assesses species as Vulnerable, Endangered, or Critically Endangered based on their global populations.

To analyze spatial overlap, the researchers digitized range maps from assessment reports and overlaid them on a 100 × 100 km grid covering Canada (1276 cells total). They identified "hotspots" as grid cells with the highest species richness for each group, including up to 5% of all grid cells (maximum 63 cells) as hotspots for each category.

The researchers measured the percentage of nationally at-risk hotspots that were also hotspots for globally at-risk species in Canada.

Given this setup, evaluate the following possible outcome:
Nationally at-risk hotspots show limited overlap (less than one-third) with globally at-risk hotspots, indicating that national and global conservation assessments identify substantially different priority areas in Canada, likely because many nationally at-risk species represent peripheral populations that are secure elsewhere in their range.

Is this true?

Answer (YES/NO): NO